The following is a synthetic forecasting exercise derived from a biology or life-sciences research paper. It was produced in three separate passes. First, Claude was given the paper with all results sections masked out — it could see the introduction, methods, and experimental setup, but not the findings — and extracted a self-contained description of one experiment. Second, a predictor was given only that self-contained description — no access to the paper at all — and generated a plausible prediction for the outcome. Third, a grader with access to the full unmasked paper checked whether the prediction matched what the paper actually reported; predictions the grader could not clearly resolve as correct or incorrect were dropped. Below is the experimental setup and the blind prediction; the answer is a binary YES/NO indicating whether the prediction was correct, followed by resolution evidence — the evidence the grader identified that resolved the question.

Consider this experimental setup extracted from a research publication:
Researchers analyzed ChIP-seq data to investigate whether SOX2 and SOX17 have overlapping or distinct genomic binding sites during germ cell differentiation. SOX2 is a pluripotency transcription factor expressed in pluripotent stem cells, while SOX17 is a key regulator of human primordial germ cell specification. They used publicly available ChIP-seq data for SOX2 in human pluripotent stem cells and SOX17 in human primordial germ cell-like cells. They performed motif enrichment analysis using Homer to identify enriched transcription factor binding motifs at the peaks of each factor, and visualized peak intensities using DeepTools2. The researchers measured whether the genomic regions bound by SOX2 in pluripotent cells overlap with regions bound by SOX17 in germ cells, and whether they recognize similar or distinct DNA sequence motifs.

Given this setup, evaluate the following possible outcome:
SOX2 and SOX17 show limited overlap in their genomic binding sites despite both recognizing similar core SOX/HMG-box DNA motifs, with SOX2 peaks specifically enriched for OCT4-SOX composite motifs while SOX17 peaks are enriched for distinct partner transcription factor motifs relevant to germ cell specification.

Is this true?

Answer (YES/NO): YES